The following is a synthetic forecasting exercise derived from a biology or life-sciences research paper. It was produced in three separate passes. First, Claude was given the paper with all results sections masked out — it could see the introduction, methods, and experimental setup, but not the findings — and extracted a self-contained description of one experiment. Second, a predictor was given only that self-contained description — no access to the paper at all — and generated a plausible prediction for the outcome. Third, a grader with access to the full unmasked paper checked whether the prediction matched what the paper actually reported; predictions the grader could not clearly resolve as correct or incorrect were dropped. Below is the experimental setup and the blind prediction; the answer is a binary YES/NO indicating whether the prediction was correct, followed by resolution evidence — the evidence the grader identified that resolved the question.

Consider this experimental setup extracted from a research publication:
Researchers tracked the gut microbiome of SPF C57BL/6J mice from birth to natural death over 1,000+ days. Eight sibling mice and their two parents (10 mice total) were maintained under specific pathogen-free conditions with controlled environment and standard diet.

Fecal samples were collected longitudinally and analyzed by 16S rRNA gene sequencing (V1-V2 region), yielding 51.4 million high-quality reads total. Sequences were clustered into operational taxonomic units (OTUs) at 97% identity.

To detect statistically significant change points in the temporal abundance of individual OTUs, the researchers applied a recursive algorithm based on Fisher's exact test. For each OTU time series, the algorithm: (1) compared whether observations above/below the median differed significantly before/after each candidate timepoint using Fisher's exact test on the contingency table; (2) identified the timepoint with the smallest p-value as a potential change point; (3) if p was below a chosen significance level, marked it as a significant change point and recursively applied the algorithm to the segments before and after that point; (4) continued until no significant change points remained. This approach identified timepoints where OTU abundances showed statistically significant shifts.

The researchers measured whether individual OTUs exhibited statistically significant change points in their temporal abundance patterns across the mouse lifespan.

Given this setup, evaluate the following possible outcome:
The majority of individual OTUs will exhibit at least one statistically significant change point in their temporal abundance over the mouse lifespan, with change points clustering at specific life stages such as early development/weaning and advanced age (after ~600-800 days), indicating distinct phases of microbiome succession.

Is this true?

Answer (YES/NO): NO